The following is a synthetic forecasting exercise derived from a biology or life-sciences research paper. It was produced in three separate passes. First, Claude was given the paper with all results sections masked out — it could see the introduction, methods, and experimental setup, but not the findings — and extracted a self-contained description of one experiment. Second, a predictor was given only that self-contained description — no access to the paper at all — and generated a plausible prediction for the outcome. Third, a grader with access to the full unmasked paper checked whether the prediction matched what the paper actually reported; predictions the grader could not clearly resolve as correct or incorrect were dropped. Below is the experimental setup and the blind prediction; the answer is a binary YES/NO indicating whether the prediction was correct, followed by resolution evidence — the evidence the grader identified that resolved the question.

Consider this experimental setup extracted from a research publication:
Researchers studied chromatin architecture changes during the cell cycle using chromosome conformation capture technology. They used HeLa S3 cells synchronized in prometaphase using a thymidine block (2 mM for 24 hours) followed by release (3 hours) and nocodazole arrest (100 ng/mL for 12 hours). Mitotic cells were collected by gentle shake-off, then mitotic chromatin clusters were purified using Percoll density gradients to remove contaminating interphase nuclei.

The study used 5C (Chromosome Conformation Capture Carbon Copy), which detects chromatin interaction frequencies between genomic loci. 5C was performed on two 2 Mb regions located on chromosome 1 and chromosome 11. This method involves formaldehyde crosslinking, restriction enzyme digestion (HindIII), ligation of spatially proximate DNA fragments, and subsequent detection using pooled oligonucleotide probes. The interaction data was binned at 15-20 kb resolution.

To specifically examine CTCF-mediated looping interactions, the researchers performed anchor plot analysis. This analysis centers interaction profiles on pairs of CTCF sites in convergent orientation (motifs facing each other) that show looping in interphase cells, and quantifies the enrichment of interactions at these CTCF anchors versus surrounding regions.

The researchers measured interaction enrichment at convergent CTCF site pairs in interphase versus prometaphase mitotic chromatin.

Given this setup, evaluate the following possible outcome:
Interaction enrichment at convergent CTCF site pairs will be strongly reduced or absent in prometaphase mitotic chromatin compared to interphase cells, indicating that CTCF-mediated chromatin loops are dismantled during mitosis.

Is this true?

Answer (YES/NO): YES